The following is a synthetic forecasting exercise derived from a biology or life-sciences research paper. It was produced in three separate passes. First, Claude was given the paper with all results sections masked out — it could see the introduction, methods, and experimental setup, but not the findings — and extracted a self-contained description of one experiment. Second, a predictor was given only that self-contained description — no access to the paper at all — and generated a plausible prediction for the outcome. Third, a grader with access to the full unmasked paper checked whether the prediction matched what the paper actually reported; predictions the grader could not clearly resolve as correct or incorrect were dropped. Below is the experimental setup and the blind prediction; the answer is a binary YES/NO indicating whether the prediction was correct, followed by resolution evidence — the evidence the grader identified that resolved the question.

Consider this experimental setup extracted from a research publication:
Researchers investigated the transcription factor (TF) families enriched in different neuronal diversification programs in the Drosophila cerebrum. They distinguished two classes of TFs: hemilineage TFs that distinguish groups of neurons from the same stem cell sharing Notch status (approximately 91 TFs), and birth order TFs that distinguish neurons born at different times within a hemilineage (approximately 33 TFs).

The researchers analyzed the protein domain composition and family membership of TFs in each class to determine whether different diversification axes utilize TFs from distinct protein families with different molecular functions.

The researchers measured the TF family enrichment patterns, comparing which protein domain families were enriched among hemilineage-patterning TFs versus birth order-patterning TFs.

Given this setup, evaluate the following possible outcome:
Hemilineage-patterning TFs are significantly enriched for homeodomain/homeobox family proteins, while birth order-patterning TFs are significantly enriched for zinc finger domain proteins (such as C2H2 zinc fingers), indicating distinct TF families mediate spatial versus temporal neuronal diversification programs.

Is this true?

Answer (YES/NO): NO